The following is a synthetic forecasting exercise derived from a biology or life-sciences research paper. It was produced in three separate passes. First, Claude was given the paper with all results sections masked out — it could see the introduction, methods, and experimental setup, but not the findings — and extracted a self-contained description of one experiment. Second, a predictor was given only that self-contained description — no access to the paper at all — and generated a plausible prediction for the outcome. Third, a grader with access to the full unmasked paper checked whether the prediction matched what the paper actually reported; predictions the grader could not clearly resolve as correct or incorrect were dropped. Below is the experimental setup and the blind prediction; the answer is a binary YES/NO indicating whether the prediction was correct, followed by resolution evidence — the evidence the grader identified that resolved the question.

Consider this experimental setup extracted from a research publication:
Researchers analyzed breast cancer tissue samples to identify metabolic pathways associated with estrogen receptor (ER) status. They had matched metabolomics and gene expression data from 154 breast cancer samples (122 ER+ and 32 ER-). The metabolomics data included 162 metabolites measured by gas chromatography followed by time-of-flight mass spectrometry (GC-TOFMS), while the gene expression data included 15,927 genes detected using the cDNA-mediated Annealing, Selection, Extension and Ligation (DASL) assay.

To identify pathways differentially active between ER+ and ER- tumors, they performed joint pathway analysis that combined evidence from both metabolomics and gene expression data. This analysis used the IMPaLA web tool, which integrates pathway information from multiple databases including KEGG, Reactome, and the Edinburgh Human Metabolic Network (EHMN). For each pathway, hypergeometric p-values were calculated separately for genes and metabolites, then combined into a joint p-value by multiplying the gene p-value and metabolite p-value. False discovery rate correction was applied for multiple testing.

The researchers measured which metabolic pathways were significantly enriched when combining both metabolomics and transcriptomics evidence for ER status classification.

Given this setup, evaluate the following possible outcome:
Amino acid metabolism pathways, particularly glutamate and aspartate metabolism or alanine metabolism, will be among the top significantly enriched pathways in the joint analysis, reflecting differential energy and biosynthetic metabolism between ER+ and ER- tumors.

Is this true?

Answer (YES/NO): NO